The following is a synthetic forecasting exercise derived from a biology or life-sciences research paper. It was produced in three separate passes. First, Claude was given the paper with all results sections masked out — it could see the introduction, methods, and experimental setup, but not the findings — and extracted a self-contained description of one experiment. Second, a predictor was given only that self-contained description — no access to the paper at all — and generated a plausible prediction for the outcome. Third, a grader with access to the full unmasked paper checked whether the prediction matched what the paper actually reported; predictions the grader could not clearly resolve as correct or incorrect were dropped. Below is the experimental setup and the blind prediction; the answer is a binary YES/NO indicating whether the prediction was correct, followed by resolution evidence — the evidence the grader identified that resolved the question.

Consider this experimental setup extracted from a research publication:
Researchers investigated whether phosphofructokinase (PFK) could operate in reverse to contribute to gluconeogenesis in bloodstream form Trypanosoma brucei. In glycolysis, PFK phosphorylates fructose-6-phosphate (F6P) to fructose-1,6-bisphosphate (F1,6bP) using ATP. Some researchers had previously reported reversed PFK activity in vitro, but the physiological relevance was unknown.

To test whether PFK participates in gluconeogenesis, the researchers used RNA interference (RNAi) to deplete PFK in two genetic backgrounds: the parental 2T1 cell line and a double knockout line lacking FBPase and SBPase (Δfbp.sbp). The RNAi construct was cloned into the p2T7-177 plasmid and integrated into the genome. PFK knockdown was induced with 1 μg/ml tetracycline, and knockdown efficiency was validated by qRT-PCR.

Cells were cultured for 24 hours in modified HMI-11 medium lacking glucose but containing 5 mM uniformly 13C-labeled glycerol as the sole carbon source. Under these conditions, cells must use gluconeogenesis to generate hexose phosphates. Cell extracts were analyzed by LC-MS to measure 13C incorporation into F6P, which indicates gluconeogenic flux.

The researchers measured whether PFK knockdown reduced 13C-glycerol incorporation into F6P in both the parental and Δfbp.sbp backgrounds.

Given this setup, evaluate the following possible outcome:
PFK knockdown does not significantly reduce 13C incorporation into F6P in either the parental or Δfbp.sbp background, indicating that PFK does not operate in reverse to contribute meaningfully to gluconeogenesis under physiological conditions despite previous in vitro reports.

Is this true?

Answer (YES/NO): YES